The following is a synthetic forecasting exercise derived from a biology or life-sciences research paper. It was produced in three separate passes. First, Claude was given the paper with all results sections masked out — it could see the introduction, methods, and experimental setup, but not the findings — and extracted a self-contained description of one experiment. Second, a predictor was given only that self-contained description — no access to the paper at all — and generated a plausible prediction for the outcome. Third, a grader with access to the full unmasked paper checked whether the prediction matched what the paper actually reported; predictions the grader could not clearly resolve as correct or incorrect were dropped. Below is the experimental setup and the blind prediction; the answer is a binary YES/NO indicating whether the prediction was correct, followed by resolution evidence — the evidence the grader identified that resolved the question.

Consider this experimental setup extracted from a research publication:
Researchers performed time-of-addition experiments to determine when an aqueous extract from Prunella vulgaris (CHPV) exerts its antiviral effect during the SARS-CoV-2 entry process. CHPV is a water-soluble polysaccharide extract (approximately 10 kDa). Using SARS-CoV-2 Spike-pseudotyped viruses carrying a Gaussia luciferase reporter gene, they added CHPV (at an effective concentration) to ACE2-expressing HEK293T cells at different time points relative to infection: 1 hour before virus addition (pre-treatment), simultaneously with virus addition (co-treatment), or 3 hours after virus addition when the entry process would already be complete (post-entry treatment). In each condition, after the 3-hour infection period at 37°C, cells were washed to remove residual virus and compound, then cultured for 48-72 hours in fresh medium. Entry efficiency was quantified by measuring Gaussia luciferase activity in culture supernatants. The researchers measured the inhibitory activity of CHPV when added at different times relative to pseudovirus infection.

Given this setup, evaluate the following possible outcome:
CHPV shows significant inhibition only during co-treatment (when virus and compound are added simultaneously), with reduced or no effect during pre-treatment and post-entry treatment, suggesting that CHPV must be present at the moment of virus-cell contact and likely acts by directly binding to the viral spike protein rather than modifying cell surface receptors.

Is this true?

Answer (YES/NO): NO